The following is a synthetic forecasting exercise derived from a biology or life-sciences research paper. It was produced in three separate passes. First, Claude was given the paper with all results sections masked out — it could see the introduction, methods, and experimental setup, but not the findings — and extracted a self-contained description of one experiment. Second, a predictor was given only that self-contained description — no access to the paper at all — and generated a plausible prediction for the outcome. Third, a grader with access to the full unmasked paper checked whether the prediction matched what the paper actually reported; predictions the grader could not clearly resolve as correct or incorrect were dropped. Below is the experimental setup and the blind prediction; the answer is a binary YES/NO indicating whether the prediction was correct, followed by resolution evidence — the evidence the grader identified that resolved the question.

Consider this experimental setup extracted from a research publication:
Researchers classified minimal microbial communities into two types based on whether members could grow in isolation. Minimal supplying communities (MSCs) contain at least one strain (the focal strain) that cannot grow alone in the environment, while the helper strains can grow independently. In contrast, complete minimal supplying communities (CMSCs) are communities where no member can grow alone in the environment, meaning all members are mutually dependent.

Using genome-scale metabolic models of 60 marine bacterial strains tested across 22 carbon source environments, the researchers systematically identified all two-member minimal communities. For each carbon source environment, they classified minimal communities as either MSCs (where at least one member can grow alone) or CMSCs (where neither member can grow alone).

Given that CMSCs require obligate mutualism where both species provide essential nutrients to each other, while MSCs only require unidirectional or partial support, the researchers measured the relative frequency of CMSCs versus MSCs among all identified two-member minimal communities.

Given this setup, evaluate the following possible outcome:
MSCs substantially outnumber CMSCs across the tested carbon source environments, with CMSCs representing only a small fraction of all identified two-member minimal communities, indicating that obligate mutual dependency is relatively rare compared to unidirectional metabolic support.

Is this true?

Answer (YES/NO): YES